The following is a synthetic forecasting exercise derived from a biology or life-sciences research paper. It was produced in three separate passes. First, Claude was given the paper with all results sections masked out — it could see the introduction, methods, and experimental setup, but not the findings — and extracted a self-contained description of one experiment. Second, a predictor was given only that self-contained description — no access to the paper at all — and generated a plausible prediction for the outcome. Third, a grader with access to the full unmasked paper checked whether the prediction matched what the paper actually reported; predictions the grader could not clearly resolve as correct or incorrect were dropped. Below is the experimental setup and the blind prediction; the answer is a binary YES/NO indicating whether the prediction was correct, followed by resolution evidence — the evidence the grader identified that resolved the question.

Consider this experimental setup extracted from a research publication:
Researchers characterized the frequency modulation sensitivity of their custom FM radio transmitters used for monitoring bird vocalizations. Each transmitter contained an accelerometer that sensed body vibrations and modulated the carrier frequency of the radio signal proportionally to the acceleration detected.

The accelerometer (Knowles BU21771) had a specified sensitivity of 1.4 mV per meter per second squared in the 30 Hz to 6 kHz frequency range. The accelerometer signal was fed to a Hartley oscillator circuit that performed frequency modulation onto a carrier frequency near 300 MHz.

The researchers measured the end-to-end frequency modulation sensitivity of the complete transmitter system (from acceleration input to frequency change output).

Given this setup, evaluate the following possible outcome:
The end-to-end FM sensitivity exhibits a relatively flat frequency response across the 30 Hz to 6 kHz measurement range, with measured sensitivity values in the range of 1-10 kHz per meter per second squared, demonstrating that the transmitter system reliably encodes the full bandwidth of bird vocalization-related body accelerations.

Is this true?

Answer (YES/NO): NO